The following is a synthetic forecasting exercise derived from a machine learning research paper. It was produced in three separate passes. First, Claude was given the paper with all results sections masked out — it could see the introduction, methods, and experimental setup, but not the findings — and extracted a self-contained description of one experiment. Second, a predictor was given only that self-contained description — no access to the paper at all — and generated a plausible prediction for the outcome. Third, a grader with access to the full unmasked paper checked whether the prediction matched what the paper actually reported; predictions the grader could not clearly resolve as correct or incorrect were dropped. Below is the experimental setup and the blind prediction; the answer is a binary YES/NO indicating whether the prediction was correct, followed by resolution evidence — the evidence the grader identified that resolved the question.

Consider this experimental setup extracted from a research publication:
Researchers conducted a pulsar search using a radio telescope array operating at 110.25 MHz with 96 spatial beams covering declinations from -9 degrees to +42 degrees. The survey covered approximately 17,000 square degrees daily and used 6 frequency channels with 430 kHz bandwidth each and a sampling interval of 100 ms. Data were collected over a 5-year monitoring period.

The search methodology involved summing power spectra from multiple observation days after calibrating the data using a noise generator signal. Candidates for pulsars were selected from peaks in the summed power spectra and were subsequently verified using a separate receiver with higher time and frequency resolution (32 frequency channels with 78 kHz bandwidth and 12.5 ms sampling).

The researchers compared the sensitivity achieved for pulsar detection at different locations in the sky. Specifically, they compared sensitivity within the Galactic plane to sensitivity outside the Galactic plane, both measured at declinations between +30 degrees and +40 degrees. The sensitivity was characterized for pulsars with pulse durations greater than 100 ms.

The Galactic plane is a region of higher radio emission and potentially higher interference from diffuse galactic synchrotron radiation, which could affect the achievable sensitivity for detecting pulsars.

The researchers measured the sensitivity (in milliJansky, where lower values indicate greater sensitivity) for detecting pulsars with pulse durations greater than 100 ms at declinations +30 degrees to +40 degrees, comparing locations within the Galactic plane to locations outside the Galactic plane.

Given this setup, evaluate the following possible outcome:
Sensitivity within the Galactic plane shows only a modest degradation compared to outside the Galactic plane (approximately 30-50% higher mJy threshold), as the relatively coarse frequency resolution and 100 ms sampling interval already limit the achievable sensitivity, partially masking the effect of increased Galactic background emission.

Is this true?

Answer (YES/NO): NO